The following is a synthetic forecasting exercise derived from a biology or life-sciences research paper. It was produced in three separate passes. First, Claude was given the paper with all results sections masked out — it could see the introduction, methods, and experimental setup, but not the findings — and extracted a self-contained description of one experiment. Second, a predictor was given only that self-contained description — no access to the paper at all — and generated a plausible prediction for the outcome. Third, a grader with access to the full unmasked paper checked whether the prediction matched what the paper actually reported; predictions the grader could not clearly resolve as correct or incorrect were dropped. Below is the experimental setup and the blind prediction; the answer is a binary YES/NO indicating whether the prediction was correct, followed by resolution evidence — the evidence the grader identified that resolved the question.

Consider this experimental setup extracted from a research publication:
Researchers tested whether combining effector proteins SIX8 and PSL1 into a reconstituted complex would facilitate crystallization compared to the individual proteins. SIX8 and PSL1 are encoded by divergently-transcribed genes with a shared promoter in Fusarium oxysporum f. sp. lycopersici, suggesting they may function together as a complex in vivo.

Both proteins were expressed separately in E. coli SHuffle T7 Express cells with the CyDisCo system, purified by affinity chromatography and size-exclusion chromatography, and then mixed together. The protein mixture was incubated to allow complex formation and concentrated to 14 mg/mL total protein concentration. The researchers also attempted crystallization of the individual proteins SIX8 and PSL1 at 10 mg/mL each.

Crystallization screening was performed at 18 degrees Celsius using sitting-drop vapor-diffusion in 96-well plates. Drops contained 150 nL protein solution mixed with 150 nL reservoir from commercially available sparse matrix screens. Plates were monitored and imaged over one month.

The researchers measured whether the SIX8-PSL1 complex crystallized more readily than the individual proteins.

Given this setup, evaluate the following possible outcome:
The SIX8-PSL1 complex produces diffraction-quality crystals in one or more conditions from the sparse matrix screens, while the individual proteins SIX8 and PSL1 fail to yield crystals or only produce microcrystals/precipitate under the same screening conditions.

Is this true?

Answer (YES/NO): NO